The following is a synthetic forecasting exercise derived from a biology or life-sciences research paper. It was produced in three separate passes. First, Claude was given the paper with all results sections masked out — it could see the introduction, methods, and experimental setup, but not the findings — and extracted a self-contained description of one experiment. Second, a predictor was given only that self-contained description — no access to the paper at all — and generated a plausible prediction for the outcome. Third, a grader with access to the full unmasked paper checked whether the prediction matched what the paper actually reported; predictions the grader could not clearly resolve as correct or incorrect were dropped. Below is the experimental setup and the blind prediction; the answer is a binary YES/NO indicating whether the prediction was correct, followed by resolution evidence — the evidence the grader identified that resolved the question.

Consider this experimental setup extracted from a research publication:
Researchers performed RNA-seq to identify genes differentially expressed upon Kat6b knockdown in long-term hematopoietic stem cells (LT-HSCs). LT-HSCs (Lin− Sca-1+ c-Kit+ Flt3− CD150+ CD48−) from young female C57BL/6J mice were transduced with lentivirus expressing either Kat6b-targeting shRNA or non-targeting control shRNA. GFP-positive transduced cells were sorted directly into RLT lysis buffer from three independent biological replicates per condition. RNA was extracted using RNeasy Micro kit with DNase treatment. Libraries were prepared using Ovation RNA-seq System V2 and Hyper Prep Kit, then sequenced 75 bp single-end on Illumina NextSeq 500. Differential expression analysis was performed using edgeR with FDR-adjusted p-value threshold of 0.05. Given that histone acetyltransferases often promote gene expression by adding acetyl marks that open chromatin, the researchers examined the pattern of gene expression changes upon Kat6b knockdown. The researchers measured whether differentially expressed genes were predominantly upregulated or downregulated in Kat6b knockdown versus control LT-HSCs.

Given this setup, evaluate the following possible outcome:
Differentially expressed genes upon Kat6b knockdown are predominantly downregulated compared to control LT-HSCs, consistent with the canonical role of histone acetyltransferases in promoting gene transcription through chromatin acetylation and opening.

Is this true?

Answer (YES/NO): NO